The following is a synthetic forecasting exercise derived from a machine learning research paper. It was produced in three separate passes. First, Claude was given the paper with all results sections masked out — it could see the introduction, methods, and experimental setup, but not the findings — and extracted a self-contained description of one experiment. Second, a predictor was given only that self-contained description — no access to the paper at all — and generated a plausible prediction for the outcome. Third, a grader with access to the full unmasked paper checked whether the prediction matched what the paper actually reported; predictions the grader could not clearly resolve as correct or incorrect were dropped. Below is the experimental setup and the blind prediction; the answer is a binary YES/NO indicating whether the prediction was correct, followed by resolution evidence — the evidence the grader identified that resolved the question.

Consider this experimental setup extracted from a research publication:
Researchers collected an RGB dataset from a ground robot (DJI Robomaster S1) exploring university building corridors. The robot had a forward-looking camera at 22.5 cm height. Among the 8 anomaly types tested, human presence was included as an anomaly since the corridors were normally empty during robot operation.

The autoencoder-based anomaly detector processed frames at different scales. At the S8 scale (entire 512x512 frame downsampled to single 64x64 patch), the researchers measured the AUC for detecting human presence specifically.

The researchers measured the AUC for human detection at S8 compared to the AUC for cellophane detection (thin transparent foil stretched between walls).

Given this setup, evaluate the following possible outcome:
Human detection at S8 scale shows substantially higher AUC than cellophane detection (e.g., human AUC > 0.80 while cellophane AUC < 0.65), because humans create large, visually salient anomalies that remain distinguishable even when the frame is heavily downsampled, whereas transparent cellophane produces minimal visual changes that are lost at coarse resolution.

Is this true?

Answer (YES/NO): NO